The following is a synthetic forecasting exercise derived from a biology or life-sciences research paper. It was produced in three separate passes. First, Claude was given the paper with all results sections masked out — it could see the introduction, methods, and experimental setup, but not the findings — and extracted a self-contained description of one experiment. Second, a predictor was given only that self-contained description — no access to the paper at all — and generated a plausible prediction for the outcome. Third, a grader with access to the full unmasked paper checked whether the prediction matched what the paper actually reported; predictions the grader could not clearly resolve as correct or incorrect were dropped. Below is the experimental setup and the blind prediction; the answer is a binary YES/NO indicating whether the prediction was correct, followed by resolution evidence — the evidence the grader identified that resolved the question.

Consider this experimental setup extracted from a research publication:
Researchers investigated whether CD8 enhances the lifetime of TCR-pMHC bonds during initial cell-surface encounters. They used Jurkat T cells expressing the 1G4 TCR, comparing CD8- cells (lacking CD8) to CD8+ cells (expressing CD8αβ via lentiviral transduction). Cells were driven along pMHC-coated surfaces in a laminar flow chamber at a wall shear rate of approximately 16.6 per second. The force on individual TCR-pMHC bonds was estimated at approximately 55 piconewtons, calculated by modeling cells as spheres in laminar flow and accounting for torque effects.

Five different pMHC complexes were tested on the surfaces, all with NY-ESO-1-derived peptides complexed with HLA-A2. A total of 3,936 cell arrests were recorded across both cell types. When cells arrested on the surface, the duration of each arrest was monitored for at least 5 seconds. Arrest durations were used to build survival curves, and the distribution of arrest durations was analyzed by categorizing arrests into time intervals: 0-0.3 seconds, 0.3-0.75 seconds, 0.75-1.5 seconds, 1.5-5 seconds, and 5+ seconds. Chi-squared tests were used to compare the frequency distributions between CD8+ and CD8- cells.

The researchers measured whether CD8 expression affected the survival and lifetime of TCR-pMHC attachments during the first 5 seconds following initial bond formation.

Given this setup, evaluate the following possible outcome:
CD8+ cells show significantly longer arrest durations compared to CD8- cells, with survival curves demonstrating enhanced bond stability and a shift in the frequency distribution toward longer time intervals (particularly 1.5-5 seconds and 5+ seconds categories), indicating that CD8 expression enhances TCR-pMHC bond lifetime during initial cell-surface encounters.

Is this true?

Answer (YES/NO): NO